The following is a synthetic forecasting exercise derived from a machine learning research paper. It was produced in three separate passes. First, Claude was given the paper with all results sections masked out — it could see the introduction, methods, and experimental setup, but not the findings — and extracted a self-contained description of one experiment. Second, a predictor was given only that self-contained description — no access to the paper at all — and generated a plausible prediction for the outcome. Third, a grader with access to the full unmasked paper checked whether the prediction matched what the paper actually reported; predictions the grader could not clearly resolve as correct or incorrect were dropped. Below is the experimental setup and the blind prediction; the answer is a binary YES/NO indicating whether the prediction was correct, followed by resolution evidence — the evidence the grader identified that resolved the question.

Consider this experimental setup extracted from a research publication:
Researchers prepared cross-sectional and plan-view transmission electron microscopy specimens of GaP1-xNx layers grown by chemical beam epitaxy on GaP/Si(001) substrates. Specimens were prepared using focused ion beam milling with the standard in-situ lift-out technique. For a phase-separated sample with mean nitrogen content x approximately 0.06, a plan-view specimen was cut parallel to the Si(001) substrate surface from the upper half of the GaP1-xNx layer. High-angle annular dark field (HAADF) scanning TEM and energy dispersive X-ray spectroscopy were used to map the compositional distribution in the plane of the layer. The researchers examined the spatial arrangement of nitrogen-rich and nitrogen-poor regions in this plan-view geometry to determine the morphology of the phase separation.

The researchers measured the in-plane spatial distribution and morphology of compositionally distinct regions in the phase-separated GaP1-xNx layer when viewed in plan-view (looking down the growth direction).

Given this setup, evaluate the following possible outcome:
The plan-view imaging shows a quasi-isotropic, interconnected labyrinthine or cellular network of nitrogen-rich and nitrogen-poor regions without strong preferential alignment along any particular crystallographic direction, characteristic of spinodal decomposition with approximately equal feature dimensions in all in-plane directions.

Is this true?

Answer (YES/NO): NO